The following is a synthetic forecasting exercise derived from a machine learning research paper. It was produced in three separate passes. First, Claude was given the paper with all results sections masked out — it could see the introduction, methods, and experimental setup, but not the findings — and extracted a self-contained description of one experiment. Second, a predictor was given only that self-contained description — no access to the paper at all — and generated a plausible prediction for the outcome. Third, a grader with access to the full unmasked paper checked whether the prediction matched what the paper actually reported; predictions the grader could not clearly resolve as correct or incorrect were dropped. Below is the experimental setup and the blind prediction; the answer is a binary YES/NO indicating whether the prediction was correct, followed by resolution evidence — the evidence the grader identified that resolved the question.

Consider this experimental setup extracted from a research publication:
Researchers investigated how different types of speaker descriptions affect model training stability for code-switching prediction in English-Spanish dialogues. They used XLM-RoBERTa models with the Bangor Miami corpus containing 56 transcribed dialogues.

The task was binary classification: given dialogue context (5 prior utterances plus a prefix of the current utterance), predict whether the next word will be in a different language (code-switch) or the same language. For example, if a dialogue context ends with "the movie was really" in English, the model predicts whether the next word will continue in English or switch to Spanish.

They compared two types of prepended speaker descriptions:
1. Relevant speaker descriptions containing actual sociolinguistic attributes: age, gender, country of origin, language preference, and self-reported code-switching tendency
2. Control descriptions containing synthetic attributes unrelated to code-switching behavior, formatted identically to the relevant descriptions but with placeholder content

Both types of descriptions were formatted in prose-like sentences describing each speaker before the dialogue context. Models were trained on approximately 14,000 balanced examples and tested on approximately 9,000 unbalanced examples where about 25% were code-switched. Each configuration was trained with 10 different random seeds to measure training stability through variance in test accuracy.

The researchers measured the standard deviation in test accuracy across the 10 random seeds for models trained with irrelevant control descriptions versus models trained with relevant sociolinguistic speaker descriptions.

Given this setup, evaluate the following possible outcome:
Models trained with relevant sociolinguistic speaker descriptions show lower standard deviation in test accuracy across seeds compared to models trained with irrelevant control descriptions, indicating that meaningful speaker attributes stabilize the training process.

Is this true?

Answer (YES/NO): YES